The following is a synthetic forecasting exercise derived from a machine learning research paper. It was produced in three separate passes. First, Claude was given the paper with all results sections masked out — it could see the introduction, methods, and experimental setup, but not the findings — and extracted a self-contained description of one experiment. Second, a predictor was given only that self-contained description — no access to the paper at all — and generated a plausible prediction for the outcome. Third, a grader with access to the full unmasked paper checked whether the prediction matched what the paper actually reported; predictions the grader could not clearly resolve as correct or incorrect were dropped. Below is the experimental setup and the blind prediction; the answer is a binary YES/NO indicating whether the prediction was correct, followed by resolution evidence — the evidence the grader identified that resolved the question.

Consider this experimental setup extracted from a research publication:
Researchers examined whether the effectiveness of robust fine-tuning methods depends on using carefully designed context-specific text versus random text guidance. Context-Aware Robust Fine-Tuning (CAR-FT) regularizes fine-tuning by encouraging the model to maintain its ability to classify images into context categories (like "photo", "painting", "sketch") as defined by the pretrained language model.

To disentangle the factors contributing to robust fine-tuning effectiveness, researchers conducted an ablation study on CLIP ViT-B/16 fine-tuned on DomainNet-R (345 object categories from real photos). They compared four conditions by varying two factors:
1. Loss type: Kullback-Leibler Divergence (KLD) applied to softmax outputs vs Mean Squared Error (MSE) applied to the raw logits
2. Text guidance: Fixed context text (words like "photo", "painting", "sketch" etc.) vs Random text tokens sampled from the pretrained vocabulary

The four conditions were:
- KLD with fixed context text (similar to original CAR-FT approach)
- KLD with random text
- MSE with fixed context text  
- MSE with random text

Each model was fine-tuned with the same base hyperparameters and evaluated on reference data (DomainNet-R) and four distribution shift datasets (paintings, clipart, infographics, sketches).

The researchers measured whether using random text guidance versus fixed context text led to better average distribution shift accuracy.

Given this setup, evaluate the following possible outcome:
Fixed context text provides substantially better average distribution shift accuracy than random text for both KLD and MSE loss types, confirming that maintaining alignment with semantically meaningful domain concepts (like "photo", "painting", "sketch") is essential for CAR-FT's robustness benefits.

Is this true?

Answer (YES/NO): NO